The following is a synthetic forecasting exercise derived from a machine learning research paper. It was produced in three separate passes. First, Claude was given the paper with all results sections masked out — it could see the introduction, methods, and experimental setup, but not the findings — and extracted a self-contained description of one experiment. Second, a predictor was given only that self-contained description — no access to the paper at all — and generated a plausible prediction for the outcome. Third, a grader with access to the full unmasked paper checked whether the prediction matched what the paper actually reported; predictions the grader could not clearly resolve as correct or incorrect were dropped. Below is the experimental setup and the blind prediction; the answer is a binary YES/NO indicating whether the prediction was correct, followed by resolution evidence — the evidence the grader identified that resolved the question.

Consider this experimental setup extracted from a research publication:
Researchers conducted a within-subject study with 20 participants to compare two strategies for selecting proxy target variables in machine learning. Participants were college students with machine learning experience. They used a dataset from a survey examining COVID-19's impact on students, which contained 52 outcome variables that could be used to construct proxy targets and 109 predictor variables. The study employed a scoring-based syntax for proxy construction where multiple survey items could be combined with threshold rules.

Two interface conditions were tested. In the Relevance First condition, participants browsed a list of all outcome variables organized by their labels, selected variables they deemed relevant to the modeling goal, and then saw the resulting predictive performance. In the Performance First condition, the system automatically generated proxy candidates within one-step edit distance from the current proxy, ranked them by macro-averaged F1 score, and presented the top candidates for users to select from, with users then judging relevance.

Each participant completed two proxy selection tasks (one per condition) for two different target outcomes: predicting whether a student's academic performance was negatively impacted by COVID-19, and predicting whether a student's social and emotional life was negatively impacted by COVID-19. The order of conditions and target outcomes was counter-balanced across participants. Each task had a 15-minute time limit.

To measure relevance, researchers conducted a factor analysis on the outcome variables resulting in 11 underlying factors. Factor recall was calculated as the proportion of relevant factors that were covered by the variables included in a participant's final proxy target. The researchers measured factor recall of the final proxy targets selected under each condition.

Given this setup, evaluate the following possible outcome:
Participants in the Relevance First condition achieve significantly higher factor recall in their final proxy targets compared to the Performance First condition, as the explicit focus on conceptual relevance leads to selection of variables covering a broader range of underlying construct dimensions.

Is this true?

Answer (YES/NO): YES